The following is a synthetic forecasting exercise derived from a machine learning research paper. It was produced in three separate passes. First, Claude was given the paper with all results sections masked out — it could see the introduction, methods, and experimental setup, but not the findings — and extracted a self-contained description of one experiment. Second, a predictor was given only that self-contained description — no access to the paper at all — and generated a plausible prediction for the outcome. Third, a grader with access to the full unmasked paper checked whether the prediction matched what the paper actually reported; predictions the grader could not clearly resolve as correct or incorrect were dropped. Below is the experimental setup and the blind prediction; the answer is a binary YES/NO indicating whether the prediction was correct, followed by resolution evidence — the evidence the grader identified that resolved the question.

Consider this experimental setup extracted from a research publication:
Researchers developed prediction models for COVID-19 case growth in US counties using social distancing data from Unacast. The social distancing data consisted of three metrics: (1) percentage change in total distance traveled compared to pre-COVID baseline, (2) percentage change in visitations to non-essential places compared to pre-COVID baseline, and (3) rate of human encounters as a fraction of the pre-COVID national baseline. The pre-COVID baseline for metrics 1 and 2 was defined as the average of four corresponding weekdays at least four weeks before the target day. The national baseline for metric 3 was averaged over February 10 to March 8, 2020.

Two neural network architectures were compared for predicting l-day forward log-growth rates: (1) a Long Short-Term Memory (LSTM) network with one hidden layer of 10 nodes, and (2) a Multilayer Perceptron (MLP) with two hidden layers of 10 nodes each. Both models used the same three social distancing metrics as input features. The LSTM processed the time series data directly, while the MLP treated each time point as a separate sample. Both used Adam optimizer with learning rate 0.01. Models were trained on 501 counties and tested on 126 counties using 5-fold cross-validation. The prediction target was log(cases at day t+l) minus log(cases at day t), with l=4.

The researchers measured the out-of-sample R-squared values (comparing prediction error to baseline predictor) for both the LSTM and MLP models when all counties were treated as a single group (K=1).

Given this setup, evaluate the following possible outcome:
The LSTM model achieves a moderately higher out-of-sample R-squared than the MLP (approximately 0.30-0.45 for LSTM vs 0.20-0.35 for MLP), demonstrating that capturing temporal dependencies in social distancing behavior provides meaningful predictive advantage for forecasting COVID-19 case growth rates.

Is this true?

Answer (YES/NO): NO